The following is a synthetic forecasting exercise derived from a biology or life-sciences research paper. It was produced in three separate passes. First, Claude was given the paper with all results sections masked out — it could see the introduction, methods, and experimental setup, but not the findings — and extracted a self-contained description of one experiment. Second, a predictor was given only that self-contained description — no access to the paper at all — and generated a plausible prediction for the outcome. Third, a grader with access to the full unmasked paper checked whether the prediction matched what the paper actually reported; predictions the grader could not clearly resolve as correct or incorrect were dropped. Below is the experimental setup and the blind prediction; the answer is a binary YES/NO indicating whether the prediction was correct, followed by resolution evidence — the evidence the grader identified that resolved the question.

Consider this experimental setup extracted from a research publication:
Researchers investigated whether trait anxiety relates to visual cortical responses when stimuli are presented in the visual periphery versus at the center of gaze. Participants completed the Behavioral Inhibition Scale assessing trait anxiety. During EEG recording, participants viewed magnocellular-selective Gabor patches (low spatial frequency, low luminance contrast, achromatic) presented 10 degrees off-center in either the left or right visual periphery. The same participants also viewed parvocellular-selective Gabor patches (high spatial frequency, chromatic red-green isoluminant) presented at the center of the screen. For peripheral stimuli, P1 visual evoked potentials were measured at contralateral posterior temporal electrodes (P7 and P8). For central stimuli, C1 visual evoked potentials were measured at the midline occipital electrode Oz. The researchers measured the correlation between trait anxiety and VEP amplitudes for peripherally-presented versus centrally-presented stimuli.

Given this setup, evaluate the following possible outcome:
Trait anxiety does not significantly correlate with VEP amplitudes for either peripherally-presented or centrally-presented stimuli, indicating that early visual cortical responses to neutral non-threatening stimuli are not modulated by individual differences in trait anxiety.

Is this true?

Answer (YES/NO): NO